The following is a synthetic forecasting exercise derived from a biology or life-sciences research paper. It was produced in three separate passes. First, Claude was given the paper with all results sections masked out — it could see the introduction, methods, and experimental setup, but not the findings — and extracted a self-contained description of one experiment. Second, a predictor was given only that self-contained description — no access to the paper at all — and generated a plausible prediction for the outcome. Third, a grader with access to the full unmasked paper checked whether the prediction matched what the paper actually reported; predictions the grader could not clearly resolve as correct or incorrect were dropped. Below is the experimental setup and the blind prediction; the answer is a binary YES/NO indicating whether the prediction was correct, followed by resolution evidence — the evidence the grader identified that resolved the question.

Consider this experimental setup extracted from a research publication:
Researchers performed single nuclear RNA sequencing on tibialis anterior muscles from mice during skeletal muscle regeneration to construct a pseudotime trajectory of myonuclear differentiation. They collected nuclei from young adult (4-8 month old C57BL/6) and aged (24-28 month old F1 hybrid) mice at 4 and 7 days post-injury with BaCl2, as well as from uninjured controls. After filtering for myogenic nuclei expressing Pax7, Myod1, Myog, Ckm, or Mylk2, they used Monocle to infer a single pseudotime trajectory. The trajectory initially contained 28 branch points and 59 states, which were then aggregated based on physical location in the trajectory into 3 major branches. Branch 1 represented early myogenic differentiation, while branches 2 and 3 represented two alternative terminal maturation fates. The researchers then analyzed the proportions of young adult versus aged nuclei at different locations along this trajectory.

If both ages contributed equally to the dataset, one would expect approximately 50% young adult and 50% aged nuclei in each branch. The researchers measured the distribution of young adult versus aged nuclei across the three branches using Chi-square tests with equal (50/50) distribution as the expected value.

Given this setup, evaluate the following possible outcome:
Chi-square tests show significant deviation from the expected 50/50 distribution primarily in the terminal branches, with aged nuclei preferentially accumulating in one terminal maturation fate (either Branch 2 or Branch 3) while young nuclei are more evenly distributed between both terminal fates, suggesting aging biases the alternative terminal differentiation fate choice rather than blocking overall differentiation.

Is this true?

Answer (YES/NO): NO